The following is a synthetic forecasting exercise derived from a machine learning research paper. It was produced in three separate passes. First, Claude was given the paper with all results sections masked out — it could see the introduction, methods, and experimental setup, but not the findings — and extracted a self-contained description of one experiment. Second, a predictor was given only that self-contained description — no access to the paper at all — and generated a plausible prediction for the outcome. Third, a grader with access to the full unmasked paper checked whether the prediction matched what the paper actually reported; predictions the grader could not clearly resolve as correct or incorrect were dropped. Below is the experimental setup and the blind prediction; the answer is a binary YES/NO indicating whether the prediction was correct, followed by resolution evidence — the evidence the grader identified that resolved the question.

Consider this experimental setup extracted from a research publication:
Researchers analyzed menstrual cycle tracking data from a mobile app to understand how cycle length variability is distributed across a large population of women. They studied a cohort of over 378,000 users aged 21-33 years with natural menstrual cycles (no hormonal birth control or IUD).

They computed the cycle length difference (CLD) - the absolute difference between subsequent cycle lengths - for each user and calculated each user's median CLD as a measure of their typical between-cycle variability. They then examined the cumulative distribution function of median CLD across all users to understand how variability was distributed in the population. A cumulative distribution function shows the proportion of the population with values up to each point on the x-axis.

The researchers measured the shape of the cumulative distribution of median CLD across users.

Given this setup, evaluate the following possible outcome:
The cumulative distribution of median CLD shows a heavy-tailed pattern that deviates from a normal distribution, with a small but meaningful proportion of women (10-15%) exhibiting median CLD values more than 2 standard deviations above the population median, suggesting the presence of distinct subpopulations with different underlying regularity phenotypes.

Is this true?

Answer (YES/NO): NO